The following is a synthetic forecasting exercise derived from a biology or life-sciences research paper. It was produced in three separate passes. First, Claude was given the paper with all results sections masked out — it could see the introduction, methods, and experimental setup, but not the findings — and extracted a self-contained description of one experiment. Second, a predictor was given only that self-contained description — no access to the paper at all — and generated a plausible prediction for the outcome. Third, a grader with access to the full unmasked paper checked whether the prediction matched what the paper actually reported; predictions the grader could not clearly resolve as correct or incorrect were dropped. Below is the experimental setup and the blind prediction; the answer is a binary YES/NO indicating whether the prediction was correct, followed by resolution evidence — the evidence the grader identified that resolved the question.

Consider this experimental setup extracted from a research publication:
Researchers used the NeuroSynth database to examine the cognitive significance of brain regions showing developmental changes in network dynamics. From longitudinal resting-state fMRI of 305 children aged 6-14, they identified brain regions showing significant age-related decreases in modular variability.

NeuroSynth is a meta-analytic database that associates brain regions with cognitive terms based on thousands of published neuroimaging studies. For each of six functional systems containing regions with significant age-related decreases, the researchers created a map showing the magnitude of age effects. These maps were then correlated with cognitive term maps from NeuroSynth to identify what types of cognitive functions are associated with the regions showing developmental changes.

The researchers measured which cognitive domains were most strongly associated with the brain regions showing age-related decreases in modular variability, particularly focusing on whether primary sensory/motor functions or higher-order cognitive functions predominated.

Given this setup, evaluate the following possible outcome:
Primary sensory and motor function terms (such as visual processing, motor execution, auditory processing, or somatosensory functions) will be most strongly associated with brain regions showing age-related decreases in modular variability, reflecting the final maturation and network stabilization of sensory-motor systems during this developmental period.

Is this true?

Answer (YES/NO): NO